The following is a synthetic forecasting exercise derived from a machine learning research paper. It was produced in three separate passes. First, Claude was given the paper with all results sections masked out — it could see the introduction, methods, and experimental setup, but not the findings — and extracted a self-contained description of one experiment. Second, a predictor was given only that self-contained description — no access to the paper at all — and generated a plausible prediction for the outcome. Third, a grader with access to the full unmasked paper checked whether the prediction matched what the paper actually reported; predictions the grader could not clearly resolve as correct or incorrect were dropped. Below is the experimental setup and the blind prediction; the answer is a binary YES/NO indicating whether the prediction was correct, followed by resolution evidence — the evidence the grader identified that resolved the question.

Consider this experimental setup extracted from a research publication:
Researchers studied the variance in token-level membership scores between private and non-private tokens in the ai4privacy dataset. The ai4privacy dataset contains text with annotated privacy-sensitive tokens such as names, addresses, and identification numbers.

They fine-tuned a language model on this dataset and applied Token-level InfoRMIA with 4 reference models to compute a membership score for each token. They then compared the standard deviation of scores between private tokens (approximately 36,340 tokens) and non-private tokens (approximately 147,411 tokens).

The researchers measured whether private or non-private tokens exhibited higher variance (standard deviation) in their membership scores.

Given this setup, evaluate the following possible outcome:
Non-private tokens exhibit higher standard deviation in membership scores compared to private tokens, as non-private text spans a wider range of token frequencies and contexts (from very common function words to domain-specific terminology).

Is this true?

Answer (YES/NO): NO